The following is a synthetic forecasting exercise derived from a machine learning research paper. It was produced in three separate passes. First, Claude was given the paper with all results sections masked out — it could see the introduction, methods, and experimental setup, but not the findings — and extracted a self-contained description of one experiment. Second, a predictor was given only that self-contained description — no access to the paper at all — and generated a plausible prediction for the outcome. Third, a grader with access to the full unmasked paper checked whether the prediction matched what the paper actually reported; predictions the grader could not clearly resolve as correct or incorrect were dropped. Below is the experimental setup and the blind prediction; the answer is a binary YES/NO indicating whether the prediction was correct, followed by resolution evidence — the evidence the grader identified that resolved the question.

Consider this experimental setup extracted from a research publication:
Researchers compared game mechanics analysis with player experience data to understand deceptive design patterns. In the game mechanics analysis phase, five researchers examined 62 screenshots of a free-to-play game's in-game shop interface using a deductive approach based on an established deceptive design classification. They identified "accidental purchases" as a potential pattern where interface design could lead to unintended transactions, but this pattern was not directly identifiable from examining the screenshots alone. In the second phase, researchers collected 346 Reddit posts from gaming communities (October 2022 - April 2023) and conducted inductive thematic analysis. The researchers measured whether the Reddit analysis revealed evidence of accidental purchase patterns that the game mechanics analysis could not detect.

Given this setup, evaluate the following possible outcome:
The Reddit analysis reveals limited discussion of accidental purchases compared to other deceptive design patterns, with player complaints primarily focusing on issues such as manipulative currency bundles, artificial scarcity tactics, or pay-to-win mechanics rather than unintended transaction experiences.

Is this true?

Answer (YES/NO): YES